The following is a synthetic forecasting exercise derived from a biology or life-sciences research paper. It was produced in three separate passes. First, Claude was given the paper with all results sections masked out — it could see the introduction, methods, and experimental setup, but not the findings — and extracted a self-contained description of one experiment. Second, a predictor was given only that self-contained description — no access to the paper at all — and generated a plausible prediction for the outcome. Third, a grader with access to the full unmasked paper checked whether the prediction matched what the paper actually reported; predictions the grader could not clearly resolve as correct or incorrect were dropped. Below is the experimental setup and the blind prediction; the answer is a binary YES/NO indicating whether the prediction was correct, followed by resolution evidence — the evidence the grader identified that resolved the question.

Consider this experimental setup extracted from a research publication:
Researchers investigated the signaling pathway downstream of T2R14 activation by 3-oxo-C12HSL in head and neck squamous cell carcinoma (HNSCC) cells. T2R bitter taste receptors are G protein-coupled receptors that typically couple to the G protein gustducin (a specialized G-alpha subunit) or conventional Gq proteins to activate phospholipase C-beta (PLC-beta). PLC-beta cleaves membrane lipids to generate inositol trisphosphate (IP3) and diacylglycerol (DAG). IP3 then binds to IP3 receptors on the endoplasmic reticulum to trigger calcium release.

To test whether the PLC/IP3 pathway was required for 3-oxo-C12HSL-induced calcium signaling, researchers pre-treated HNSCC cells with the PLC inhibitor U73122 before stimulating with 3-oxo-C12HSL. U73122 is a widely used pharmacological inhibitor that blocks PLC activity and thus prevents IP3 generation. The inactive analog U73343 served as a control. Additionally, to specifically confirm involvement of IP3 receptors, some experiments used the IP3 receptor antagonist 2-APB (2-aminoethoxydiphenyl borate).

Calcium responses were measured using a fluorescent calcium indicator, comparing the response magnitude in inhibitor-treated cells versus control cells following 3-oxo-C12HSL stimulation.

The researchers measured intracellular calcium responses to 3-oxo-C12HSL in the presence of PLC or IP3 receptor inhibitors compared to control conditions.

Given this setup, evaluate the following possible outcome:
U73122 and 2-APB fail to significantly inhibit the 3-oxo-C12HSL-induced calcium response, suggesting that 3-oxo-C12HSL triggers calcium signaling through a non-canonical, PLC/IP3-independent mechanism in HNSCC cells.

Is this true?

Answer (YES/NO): NO